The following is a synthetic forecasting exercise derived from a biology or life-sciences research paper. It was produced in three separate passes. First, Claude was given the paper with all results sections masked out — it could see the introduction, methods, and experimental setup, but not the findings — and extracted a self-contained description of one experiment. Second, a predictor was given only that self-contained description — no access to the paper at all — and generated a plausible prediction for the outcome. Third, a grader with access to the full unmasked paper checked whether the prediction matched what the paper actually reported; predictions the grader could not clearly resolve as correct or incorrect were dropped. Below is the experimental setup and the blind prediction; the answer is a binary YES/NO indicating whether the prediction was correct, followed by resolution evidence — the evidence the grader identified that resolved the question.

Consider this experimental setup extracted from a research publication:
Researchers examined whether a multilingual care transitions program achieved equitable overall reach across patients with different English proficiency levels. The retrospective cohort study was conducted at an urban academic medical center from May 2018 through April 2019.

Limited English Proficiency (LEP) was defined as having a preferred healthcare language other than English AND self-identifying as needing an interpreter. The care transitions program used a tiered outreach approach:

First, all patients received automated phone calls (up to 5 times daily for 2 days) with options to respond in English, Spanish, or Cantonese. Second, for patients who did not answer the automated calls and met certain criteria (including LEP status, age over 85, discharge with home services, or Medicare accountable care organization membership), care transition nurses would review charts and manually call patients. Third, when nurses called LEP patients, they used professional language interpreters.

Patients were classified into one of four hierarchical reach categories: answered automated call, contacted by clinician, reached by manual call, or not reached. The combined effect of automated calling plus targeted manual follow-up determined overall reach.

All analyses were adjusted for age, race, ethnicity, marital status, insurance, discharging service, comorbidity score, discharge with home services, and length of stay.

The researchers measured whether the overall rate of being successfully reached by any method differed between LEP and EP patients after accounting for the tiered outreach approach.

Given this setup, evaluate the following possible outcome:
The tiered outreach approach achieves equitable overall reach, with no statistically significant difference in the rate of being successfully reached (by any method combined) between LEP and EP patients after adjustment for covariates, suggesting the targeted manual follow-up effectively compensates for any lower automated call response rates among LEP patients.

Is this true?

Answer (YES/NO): NO